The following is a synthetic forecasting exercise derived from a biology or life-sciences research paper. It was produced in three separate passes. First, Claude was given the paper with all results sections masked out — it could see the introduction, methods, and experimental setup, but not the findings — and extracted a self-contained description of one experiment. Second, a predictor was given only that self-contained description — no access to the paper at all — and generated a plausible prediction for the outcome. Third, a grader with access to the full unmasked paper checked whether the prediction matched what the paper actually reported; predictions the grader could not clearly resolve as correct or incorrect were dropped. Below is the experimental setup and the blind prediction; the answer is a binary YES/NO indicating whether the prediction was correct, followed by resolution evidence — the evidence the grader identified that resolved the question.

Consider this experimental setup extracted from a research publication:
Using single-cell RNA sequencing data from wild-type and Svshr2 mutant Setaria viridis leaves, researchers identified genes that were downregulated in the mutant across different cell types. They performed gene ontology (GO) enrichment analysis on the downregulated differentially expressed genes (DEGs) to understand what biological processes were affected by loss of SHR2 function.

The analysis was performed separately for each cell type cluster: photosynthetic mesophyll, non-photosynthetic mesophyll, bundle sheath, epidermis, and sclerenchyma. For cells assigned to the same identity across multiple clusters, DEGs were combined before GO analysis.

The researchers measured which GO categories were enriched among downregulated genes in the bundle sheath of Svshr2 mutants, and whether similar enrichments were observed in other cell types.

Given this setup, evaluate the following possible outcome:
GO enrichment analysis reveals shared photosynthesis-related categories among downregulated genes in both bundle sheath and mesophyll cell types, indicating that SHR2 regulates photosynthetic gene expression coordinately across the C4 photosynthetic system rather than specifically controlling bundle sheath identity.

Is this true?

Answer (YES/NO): NO